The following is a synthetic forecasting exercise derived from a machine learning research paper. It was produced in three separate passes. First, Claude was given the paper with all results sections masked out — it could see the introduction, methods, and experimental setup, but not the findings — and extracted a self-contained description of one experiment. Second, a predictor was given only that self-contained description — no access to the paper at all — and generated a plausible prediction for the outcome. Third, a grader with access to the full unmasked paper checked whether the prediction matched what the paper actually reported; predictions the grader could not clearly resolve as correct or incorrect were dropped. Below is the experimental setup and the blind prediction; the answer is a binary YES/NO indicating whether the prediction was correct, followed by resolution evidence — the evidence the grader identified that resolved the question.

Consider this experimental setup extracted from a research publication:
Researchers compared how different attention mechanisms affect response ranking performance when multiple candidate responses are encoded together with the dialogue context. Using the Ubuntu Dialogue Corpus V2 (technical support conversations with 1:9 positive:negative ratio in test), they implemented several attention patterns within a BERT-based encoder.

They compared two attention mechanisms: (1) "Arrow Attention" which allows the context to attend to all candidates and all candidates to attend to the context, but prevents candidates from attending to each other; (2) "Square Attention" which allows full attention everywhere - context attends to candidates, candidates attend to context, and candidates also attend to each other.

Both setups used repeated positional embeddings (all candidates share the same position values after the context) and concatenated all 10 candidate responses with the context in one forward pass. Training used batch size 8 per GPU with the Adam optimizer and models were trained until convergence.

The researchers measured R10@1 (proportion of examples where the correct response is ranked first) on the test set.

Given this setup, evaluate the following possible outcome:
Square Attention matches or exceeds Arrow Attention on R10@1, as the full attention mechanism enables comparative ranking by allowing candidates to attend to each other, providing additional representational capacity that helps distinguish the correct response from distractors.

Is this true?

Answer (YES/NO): NO